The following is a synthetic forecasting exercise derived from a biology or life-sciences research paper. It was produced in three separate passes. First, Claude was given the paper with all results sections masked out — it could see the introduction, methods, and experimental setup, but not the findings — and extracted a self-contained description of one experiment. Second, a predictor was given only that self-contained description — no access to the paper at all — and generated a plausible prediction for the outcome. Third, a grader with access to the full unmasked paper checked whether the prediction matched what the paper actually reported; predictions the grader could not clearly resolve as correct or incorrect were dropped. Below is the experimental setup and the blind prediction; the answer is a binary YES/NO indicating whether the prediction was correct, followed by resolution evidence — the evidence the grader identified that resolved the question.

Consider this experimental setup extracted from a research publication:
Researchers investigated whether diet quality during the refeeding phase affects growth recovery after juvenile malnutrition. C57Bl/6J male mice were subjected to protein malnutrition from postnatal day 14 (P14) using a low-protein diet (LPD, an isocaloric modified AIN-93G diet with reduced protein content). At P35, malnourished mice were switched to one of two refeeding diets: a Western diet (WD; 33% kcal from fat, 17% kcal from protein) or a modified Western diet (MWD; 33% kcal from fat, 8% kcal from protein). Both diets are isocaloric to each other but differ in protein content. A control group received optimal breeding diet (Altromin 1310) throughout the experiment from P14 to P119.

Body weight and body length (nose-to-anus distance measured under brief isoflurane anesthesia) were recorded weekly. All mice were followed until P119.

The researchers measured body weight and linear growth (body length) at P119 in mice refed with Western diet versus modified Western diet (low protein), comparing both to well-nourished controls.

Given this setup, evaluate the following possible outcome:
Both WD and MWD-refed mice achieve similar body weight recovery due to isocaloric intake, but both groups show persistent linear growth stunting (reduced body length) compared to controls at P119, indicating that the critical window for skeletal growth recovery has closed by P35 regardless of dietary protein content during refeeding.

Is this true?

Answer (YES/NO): NO